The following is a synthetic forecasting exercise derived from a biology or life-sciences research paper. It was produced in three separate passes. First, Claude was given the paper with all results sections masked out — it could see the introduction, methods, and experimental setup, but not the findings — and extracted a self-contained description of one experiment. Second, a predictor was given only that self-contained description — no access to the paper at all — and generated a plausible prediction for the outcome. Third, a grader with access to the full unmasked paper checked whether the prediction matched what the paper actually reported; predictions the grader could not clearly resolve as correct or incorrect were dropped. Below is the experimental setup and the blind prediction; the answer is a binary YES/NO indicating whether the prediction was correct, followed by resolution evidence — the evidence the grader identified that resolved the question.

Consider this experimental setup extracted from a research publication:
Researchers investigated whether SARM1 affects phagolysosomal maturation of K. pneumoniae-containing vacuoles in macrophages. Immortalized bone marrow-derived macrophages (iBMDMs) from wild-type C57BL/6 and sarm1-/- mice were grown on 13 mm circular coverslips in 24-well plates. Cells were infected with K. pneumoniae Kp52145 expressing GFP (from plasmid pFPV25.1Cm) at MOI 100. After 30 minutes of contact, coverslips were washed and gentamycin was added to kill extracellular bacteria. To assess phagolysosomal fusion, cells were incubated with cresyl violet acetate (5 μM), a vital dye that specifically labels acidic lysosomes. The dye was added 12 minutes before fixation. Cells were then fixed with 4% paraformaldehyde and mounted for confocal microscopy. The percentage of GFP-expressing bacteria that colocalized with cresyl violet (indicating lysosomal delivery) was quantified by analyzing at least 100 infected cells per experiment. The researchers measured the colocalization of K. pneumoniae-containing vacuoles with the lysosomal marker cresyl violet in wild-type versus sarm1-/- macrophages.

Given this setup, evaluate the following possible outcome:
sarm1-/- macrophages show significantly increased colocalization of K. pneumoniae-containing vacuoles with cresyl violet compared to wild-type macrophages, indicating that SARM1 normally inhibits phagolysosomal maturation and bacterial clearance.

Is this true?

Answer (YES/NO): YES